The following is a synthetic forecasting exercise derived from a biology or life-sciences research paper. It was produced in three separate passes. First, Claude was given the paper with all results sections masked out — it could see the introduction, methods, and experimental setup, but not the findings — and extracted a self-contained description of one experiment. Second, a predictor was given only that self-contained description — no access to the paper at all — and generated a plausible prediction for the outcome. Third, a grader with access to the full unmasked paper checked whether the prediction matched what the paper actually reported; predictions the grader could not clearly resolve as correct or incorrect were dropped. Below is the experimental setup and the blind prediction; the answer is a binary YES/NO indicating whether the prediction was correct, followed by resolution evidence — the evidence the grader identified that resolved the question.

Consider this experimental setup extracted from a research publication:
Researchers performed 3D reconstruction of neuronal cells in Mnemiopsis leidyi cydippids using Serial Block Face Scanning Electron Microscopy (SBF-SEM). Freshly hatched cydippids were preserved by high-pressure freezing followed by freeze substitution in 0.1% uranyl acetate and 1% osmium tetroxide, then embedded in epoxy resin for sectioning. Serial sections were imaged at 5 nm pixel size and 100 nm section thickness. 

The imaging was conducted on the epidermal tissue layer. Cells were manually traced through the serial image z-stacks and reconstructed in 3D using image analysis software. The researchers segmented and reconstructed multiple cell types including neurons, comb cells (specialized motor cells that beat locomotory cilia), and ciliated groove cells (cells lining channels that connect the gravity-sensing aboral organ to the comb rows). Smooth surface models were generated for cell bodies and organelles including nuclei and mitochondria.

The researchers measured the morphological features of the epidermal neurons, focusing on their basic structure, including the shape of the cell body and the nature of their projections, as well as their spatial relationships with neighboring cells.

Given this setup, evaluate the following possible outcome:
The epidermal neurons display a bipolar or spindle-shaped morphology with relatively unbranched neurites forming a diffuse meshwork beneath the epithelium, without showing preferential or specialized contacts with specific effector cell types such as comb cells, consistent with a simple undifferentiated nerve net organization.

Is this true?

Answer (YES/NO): NO